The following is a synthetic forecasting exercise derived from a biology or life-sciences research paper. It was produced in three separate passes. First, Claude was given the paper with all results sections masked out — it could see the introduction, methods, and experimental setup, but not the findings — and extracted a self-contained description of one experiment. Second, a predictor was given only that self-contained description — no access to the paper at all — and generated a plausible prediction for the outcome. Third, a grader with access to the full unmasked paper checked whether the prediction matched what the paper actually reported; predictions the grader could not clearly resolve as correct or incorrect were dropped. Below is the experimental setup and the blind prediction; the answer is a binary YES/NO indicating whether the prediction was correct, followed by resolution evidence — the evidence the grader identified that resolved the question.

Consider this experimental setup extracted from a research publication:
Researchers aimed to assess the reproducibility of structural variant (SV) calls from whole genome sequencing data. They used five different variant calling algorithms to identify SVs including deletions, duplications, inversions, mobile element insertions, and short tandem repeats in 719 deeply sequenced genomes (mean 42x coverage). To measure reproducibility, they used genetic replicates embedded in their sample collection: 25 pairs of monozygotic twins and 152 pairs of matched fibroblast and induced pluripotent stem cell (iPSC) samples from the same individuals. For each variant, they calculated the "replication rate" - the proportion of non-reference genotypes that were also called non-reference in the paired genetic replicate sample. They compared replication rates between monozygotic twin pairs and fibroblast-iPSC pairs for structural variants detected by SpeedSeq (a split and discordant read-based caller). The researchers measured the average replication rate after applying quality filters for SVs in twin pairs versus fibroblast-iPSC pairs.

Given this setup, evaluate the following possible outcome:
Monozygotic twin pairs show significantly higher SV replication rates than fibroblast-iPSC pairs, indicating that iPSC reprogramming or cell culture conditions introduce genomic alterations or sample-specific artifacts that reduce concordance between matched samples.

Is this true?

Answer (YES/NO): NO